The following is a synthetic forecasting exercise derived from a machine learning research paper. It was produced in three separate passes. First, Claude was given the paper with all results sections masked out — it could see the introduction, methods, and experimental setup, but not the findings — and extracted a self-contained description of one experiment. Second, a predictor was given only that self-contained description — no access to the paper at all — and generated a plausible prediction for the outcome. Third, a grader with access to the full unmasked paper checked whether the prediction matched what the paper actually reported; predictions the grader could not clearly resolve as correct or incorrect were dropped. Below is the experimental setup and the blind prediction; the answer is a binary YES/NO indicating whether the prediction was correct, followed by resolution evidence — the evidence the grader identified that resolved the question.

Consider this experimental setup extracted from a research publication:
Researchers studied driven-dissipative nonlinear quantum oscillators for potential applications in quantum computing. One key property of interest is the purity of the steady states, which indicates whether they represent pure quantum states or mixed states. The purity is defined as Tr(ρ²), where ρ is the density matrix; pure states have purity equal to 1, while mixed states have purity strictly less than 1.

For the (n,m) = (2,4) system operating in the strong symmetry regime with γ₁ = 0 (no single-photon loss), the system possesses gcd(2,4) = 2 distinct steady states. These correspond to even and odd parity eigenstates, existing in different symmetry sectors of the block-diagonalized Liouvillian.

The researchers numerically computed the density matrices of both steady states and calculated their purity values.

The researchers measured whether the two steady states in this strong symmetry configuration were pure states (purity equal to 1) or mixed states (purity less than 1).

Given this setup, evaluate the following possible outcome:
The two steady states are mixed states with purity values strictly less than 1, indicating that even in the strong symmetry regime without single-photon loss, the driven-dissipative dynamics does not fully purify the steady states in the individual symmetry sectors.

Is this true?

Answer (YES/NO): NO